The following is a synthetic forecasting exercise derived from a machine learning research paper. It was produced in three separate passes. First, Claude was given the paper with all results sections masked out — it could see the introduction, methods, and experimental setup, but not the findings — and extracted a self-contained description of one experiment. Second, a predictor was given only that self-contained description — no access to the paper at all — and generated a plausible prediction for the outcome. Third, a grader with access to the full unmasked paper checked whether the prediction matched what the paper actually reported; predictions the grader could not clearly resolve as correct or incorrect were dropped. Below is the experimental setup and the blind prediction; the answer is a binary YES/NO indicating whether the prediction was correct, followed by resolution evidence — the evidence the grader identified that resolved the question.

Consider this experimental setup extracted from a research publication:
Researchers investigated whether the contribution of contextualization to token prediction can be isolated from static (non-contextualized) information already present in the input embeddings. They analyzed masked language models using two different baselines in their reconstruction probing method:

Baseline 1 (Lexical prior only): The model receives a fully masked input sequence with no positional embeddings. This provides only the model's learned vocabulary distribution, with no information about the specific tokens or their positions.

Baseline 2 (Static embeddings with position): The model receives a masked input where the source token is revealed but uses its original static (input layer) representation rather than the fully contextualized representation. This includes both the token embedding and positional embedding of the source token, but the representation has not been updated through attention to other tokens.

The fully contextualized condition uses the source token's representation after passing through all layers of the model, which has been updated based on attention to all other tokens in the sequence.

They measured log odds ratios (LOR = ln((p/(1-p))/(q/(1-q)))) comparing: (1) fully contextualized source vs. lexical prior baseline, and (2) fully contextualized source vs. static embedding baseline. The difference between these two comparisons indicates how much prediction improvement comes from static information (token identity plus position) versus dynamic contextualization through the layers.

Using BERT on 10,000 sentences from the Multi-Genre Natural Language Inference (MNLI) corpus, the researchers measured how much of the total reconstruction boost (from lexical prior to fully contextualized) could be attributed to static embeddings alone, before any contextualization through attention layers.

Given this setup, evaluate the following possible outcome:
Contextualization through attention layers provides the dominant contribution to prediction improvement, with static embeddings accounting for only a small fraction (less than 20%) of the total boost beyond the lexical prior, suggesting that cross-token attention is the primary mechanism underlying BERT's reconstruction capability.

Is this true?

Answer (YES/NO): NO